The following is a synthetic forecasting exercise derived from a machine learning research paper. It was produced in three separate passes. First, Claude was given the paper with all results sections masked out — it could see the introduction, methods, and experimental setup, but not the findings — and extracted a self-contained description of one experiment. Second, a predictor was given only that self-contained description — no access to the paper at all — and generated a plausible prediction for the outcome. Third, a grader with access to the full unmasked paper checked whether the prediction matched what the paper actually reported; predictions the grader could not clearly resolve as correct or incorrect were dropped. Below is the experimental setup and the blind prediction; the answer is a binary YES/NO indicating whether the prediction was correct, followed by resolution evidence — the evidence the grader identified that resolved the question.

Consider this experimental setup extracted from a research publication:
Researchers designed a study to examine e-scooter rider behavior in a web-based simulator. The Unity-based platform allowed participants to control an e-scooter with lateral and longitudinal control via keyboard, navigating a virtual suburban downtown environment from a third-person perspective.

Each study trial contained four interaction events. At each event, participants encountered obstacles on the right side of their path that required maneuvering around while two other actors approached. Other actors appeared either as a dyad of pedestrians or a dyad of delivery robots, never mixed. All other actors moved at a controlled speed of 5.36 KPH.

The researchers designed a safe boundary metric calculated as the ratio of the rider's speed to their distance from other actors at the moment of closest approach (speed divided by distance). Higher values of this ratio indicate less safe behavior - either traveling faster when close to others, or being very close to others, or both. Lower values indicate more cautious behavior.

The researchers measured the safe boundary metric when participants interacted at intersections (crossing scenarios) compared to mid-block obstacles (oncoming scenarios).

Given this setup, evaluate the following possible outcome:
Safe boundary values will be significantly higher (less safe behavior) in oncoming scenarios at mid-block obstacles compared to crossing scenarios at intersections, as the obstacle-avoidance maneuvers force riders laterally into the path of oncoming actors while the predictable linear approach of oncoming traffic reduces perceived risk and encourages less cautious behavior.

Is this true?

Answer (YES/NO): YES